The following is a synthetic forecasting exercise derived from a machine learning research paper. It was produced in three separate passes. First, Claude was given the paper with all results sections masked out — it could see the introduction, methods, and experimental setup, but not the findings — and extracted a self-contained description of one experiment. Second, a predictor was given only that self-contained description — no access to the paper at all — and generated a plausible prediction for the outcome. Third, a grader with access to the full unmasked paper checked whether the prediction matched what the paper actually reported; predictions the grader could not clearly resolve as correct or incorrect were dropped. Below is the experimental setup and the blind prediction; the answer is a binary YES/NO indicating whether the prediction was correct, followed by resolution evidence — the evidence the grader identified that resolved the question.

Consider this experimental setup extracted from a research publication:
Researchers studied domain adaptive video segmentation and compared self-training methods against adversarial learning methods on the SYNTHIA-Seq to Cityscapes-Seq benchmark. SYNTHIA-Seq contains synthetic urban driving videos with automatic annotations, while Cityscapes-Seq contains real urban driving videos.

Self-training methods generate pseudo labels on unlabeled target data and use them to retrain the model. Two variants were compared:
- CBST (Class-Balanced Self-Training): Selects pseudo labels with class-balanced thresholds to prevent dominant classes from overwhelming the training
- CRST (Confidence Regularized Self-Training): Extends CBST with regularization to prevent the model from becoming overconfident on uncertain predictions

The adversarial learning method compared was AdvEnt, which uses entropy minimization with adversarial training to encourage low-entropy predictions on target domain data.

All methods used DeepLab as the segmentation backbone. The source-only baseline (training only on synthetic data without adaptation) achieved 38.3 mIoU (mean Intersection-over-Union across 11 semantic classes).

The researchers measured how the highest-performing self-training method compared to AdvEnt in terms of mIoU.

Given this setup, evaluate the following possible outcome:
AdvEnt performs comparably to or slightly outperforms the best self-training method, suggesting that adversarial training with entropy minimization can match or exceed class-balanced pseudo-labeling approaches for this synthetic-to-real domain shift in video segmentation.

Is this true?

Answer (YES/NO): NO